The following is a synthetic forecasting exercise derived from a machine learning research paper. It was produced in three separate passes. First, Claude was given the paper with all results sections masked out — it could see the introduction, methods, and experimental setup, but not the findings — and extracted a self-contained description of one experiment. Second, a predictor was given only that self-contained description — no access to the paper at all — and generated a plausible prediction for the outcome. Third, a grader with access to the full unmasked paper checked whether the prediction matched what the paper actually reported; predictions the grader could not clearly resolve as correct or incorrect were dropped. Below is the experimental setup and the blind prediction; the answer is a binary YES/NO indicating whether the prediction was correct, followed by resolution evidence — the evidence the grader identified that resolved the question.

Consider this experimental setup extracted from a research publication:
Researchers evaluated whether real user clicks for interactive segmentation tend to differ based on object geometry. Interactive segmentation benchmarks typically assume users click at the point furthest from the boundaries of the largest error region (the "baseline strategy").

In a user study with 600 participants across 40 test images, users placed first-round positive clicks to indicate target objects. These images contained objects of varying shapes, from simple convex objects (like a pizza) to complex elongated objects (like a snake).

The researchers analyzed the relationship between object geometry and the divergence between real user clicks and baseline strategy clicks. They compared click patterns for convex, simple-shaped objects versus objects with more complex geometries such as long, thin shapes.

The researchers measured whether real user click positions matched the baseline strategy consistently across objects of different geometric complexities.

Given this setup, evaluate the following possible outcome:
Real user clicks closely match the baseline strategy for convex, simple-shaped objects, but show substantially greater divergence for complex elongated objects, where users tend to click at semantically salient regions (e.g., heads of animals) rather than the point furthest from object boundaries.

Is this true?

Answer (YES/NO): YES